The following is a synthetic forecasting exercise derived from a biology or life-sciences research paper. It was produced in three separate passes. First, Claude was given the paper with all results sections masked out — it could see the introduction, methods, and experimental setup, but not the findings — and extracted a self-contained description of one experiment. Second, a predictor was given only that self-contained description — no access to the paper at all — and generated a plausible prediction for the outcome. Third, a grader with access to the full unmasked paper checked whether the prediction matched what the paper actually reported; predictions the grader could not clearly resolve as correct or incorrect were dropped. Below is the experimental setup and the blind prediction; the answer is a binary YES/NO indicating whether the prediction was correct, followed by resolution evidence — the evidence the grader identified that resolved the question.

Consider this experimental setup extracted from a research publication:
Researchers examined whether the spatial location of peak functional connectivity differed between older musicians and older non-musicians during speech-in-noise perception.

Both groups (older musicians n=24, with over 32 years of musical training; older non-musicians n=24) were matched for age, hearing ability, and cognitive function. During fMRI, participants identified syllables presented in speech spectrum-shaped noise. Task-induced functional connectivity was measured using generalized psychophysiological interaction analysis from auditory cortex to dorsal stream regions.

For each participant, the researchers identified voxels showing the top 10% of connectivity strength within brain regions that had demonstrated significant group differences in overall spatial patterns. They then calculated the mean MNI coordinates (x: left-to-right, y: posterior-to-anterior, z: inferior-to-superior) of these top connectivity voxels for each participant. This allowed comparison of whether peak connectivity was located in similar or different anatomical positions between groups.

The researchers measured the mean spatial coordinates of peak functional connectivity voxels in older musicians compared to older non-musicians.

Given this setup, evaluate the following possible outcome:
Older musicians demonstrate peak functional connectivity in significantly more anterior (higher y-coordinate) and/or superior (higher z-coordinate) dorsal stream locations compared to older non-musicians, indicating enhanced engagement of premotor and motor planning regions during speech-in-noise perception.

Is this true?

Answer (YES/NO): NO